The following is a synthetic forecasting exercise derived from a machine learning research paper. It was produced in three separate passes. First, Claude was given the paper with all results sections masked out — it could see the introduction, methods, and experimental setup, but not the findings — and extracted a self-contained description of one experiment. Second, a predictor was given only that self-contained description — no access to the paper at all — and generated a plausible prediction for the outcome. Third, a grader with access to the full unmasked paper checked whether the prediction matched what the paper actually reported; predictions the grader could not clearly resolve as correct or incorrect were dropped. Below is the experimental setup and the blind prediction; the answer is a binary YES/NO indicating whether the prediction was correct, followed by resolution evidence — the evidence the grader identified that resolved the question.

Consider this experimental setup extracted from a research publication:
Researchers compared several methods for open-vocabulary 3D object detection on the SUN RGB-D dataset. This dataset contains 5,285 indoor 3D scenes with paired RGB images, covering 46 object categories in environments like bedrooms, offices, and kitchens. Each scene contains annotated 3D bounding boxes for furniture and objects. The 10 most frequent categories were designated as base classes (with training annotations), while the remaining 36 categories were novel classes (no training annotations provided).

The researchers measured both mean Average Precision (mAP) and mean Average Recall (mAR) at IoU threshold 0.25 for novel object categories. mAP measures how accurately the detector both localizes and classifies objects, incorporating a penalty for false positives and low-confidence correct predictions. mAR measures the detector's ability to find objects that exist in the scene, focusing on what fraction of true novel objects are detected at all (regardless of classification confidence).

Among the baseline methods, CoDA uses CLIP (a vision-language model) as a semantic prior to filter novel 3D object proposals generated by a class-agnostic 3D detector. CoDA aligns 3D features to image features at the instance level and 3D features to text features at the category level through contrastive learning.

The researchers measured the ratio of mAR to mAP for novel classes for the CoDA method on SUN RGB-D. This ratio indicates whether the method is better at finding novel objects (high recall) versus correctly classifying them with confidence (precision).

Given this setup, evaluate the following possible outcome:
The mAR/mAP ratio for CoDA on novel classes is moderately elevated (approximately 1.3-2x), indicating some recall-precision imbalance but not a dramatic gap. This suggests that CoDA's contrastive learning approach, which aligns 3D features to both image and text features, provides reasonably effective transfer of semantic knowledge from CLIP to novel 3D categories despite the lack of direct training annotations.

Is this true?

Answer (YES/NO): NO